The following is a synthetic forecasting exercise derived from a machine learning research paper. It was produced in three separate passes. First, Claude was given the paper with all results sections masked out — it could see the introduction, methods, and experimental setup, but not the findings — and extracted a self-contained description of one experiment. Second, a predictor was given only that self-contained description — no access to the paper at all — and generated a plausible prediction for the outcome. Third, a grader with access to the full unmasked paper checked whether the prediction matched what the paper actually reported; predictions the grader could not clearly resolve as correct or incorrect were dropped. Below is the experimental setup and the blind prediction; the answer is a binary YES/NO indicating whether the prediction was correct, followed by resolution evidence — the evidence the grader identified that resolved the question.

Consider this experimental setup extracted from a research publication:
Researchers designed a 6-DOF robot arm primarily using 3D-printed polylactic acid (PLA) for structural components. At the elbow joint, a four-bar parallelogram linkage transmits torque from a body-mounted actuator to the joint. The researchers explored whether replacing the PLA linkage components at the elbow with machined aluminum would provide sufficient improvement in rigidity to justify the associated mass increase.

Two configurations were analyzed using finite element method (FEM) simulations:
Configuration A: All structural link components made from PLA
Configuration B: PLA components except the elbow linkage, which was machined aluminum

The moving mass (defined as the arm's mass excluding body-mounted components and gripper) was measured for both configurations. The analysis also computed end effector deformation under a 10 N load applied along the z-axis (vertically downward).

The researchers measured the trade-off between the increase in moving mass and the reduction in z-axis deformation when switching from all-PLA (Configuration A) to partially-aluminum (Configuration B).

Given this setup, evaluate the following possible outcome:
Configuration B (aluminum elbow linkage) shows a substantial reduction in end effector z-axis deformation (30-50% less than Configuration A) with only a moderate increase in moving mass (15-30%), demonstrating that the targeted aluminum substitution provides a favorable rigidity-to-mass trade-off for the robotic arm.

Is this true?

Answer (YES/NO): NO